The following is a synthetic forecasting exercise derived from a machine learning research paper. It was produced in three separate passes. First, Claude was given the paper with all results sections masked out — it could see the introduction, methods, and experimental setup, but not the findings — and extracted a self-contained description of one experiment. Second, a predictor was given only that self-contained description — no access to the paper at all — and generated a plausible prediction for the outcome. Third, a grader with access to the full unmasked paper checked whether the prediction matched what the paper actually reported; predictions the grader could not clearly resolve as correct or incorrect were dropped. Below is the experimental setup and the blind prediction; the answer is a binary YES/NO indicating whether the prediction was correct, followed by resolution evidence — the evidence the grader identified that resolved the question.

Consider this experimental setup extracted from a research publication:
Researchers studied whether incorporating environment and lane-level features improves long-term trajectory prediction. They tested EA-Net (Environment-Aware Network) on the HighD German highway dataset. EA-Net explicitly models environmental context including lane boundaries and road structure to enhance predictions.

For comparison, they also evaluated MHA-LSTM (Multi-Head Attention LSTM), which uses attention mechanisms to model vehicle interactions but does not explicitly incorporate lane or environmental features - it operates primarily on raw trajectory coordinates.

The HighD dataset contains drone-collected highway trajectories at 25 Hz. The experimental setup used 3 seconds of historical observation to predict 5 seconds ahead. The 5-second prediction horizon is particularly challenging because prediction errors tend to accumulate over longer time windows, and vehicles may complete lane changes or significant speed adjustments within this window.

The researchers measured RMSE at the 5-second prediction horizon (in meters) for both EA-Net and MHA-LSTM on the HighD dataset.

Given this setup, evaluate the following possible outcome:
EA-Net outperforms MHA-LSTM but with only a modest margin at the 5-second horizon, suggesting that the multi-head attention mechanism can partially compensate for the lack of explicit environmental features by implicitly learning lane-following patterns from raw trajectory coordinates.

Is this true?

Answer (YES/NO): NO